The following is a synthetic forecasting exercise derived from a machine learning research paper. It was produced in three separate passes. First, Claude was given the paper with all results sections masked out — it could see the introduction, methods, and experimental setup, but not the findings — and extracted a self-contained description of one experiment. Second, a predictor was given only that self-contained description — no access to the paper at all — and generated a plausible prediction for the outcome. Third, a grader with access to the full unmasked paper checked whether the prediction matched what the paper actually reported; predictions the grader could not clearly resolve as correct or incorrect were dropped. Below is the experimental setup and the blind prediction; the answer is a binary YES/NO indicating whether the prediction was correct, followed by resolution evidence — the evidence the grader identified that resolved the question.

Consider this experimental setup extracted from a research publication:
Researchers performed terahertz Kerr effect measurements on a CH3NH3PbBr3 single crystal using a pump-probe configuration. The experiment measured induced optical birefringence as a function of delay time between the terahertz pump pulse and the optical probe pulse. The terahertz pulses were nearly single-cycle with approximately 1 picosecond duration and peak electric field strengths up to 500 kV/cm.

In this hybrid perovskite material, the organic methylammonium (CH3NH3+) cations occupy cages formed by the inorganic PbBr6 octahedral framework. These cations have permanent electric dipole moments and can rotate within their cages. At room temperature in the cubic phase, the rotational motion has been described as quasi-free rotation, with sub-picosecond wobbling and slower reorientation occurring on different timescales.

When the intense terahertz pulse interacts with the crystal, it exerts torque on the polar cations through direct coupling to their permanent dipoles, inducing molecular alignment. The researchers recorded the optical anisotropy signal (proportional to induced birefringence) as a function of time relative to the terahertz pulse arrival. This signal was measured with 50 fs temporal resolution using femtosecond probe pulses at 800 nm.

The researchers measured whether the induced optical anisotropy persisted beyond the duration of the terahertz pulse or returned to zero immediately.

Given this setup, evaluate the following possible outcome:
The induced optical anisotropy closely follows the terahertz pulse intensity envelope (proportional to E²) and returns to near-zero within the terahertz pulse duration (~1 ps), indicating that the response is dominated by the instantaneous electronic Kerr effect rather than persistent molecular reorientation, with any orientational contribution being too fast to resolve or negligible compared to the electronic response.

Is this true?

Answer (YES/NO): NO